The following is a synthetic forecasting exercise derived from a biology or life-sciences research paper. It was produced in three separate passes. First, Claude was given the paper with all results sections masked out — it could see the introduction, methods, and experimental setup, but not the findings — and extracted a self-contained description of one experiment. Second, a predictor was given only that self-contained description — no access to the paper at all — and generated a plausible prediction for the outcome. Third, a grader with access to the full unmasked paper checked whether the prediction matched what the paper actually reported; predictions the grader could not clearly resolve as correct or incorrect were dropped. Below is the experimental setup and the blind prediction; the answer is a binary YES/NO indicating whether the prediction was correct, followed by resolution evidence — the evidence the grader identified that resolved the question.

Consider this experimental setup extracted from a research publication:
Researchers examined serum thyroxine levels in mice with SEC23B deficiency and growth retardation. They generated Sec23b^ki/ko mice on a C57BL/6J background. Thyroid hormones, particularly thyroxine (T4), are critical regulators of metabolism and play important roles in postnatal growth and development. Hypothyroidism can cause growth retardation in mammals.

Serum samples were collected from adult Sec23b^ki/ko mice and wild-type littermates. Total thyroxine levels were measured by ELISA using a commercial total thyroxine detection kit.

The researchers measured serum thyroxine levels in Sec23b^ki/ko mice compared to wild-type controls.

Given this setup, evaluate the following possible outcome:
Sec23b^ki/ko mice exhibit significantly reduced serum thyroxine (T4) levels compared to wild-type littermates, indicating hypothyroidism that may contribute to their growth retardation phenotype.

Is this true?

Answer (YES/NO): NO